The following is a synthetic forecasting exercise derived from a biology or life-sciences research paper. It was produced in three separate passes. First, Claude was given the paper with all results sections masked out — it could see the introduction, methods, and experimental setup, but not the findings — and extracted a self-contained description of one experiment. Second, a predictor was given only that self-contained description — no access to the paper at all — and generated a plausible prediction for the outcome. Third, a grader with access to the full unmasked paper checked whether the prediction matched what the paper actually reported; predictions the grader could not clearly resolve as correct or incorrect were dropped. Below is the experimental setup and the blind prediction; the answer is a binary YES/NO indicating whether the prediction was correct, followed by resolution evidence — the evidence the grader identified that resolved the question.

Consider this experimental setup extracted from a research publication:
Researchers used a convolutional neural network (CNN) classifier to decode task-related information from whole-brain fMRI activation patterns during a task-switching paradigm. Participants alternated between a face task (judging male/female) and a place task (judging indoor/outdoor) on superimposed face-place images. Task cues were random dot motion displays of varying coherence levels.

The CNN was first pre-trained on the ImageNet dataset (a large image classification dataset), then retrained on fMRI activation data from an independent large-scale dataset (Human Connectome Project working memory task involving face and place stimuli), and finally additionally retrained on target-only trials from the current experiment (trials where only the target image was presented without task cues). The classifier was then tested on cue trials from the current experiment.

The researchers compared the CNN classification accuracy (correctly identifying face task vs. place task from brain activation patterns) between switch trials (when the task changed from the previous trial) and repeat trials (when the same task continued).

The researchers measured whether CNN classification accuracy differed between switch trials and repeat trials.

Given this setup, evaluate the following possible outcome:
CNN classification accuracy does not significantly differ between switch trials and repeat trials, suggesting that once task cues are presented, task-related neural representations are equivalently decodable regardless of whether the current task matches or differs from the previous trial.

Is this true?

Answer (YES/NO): NO